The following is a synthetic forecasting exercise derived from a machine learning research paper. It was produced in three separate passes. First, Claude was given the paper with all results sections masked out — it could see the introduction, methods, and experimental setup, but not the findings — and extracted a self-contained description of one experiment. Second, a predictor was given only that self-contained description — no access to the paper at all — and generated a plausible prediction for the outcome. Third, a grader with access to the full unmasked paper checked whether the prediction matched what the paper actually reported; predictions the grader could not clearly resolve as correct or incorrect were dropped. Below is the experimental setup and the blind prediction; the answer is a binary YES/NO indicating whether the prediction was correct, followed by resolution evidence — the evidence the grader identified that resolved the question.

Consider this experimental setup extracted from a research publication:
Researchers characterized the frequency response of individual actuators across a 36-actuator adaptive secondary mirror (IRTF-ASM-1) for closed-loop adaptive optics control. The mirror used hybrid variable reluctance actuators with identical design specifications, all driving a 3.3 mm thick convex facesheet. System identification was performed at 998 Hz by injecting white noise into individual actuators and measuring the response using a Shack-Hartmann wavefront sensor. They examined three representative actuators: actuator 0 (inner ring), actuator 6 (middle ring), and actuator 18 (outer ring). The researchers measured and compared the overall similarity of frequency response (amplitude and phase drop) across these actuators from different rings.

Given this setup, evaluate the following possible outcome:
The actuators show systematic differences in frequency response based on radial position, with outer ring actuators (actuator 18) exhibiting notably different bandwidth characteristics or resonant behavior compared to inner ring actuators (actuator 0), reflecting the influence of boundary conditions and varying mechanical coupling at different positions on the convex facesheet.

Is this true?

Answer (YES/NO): NO